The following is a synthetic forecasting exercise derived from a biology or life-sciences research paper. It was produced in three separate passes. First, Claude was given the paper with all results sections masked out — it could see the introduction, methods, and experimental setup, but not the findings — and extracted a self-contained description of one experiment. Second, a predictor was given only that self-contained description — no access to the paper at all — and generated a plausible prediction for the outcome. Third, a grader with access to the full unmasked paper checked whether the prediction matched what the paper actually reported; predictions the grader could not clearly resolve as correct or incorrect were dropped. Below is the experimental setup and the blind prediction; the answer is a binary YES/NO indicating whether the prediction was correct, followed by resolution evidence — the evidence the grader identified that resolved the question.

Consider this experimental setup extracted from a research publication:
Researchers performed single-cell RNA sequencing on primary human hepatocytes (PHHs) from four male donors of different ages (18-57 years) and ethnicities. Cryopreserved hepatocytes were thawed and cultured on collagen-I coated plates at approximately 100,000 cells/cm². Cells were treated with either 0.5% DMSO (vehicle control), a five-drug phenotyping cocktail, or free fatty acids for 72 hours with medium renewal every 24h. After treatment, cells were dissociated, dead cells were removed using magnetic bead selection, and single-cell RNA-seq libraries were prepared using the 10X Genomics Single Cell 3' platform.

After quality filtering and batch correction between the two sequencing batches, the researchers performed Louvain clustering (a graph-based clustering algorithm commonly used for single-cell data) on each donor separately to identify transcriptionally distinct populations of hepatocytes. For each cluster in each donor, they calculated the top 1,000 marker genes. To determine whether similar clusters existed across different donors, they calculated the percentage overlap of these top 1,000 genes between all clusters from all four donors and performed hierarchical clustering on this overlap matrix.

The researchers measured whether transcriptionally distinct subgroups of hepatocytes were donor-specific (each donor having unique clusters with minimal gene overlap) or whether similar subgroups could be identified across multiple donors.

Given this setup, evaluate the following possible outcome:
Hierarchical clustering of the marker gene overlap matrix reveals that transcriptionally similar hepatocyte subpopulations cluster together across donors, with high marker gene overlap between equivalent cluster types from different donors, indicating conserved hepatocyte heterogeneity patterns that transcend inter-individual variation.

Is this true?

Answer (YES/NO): YES